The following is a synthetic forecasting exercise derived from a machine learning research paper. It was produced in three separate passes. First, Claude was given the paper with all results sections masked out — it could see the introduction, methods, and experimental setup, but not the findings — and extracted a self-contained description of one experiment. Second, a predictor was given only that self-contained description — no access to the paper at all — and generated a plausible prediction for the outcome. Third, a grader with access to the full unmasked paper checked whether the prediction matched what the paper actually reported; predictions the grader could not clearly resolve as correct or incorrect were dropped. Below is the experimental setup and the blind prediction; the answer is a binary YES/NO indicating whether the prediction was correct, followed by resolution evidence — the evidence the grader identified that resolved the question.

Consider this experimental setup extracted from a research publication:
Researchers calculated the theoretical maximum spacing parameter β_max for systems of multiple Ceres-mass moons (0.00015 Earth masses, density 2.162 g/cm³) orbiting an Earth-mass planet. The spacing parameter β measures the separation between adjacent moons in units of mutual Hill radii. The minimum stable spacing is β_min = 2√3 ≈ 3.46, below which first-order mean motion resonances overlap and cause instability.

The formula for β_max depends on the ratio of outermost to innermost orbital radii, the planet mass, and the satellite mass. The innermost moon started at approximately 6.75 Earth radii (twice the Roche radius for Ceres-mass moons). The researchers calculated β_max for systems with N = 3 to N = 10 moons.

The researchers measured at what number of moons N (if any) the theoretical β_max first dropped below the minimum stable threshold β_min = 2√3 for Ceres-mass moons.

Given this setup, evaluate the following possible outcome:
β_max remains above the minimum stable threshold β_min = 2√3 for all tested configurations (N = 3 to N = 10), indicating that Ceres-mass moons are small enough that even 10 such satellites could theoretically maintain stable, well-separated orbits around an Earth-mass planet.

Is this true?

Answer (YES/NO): YES